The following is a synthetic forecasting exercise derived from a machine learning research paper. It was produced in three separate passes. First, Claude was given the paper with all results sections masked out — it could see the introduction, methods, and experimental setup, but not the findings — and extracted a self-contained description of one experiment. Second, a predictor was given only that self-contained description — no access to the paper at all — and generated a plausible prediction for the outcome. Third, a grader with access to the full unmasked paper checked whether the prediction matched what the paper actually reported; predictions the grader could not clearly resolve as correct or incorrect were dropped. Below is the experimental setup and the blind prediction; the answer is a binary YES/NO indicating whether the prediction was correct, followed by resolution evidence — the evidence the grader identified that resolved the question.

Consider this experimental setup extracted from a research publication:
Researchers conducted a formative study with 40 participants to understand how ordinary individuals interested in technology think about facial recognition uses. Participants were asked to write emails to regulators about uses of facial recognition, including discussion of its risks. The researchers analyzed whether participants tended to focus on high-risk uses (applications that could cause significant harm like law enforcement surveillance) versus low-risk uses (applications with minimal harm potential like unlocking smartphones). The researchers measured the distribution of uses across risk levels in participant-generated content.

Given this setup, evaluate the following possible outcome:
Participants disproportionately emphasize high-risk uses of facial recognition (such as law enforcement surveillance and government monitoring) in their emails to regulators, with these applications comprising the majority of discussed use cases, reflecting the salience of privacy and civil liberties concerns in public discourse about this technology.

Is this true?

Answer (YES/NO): YES